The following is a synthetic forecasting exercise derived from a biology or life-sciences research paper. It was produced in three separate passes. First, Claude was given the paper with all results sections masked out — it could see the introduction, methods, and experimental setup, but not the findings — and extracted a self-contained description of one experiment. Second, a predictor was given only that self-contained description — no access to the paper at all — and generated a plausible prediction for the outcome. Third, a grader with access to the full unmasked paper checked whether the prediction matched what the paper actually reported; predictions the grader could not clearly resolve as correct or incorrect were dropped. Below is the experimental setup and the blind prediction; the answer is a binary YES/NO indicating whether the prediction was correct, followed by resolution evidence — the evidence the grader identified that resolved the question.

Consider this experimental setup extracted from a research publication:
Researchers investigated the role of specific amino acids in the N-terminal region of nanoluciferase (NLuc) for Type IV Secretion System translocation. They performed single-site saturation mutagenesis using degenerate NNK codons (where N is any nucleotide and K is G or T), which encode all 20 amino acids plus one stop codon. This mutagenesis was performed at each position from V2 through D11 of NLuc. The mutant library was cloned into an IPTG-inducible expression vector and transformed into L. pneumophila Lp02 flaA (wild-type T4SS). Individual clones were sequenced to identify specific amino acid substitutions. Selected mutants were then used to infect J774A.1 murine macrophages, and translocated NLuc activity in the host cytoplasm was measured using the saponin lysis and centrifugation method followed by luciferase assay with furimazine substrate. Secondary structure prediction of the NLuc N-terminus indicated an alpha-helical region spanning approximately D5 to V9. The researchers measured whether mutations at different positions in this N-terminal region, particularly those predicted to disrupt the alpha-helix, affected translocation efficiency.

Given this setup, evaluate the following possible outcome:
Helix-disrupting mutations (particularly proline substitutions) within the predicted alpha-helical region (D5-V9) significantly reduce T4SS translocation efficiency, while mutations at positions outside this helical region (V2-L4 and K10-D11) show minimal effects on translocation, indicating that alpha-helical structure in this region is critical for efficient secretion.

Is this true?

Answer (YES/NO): NO